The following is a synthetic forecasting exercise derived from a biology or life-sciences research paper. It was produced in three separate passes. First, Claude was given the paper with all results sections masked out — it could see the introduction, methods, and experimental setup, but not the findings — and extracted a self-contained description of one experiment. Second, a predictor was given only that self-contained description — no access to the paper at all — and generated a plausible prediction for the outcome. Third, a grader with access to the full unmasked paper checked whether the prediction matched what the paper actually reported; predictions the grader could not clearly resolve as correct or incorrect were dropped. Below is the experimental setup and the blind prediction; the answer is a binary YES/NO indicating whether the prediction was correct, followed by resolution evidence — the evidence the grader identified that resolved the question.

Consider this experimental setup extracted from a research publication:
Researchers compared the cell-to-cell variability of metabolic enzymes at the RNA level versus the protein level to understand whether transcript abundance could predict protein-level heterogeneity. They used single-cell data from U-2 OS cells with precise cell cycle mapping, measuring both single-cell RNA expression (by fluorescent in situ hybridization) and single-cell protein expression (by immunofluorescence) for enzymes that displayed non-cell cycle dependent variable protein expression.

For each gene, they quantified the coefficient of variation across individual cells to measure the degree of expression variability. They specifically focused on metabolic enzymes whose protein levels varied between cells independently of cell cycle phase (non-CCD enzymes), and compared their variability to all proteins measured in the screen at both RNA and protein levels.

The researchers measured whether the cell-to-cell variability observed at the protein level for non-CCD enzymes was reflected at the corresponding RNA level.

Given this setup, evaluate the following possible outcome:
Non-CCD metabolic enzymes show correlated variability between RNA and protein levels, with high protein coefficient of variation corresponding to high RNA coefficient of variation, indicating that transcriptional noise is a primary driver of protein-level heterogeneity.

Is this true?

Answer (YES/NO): NO